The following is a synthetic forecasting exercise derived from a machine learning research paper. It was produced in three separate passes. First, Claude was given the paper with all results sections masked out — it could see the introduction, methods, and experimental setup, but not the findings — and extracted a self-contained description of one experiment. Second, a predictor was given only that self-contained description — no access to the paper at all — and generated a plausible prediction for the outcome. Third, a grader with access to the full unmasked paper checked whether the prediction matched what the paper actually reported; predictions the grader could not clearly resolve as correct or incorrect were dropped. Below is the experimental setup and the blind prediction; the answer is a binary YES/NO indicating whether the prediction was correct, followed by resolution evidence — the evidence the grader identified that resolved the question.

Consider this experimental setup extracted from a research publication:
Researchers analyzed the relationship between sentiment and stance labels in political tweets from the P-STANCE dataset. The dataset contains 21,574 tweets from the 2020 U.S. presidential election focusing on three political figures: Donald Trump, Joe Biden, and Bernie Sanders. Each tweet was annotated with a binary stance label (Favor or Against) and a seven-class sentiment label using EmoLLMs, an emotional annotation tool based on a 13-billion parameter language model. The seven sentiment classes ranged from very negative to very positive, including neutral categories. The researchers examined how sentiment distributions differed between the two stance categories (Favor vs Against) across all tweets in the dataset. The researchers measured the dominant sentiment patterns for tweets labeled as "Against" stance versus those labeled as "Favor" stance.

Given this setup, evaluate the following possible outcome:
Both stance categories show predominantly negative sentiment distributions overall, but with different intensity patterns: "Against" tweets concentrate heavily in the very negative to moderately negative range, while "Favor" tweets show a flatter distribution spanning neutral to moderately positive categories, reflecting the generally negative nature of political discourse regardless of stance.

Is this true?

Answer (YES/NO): NO